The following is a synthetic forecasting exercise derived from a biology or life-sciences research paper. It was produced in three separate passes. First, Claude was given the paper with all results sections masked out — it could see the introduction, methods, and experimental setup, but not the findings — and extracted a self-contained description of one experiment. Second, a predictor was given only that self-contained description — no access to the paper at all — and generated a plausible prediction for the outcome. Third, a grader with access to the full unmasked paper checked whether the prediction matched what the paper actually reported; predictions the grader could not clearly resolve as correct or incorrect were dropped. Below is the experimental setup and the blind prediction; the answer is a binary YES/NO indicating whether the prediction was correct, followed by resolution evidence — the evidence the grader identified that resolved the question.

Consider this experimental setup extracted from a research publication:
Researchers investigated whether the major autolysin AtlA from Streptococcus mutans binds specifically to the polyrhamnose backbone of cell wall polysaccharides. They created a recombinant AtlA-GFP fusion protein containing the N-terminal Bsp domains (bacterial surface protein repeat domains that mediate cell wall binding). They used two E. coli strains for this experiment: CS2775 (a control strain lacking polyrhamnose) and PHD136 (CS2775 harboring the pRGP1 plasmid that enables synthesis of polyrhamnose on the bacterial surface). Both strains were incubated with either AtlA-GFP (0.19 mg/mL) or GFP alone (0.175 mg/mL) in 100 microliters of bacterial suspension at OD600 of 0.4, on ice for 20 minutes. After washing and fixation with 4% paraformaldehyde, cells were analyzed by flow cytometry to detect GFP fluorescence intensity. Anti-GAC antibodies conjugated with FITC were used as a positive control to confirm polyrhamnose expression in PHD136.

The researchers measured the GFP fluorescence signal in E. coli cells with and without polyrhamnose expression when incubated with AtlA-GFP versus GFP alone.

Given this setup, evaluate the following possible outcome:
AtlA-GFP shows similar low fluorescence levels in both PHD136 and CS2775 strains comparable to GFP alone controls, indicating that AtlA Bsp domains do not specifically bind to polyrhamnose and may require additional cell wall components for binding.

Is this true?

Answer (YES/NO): NO